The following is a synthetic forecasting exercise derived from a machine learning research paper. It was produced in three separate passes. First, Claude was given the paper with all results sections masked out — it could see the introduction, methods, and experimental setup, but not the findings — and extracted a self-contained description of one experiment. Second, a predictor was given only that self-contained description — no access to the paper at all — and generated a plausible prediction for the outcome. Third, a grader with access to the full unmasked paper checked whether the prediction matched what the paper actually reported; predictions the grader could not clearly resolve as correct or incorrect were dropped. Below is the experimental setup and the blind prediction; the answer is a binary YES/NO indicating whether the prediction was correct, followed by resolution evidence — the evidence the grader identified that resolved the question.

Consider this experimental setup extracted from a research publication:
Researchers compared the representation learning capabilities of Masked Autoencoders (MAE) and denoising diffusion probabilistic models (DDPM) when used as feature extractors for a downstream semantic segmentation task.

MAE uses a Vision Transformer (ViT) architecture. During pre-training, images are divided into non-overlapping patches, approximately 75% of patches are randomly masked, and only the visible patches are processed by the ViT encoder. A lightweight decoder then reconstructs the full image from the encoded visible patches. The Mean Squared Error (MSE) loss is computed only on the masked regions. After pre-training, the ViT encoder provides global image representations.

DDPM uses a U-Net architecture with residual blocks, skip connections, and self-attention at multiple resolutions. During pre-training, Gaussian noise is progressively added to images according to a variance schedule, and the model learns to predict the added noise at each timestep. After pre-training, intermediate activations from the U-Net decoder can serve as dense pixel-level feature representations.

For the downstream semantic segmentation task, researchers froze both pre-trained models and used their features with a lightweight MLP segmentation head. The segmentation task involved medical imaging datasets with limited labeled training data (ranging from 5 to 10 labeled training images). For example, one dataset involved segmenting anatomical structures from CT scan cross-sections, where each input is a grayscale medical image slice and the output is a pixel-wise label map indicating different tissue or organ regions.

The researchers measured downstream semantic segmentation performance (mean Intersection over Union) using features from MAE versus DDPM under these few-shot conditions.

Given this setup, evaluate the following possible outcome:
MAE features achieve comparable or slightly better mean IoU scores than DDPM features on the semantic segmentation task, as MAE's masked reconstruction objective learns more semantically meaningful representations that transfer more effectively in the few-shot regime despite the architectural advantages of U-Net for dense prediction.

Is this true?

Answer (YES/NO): NO